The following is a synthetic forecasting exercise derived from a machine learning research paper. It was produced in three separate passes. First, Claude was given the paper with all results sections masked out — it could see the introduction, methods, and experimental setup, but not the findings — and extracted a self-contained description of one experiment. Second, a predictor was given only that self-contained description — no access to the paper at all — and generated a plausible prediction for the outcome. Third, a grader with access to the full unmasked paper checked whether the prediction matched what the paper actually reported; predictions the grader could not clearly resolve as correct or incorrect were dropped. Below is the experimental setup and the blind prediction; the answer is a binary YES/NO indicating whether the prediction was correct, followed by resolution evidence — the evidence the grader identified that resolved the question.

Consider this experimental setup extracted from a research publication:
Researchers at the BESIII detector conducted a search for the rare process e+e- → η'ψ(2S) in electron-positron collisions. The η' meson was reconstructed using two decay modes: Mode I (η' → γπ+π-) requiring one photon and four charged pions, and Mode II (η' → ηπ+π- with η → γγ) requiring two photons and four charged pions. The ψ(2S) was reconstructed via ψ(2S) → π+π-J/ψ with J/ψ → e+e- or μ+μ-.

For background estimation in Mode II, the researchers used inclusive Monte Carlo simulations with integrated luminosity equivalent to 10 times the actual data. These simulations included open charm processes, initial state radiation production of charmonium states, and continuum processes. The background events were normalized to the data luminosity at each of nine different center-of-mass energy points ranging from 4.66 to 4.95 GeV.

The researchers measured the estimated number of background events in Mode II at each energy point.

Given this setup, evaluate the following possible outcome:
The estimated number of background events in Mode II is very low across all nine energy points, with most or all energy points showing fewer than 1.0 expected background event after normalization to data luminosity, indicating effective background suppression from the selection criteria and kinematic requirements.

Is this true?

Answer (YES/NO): YES